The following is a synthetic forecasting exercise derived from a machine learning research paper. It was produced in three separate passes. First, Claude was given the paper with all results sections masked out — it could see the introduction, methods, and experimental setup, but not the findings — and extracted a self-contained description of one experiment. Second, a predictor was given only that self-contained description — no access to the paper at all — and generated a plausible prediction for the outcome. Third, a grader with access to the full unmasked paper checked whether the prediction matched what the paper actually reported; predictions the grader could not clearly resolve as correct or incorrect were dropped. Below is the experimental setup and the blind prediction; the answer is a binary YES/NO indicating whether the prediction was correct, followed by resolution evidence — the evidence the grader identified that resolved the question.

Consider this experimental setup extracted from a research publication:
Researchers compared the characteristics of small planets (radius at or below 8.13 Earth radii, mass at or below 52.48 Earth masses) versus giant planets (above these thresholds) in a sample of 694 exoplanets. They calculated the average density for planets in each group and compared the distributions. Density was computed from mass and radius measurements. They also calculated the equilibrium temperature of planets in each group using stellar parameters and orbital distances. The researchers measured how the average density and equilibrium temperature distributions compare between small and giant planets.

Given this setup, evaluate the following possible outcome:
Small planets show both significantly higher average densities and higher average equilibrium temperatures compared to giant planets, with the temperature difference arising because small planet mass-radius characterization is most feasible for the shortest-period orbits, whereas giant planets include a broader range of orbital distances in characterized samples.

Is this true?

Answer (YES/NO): NO